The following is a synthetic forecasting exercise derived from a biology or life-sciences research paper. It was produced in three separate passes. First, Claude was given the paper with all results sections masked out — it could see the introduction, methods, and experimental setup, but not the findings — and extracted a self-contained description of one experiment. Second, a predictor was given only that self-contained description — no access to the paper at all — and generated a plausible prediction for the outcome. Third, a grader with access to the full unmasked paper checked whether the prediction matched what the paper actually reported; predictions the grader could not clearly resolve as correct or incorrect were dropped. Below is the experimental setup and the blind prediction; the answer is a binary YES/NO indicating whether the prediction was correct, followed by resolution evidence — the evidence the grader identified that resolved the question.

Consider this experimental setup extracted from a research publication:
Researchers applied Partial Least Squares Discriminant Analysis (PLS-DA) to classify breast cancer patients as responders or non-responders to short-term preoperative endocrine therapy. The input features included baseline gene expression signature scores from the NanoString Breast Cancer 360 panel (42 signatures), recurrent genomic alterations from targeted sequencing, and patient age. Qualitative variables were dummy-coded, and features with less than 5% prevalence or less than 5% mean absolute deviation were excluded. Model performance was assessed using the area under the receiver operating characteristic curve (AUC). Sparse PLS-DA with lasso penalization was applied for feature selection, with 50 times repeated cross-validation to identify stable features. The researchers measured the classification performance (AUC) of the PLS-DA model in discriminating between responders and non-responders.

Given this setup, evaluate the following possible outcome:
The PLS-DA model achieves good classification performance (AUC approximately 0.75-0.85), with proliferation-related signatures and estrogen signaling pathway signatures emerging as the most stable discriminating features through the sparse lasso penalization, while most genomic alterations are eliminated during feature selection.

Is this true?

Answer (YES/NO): NO